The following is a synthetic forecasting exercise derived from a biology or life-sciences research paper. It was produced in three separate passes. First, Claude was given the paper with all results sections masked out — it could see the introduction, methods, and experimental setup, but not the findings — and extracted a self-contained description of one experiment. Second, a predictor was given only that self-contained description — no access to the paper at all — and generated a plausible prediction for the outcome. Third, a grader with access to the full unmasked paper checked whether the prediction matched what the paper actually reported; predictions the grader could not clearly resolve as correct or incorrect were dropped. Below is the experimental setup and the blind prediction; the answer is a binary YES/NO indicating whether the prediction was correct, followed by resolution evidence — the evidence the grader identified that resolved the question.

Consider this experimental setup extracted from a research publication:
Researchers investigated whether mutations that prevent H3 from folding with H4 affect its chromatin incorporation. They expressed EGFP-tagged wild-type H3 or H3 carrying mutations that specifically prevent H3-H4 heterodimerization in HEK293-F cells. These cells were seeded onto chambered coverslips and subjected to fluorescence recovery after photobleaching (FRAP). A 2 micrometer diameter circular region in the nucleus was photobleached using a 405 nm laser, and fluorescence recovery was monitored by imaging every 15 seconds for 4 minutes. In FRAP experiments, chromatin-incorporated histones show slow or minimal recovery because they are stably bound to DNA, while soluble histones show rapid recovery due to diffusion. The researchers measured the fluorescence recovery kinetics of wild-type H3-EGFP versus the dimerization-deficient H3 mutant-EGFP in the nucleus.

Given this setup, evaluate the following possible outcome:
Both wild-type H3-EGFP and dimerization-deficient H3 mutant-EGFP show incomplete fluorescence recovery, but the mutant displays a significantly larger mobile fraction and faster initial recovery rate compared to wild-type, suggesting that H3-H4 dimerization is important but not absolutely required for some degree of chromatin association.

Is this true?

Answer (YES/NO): NO